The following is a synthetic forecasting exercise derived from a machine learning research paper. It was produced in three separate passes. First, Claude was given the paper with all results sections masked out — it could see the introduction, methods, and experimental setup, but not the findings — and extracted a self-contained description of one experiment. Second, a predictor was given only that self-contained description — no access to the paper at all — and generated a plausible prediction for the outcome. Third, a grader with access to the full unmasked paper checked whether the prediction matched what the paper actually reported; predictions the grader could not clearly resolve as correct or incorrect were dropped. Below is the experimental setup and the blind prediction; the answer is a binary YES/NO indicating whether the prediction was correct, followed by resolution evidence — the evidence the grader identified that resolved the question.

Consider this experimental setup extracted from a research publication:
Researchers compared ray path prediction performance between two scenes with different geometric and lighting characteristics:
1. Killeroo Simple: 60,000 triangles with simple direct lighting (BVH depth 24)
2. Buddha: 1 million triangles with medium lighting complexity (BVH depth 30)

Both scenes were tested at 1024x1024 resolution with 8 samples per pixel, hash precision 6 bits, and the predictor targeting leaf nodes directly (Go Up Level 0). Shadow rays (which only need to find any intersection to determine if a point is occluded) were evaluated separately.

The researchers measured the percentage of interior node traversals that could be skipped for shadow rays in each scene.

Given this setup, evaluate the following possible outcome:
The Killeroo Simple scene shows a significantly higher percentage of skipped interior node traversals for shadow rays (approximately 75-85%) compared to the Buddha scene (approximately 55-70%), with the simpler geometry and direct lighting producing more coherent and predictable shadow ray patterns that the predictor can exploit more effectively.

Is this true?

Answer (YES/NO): NO